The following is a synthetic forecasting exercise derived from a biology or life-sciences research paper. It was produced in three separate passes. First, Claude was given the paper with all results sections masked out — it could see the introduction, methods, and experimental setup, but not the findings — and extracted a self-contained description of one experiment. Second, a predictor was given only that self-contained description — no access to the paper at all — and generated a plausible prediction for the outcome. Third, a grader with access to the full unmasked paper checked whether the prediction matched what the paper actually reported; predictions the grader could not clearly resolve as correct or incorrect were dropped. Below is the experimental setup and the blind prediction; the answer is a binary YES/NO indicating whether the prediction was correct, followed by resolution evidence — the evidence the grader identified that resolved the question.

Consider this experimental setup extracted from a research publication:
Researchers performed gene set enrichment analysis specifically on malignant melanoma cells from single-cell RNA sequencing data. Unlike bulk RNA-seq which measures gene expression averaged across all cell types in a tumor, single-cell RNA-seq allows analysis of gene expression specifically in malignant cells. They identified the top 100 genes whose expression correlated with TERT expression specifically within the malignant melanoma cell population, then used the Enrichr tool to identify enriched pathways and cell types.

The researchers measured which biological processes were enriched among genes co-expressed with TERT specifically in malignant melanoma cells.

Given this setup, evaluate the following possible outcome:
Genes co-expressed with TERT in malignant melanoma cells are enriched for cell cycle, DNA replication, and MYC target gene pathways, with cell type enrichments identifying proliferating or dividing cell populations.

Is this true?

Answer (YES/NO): NO